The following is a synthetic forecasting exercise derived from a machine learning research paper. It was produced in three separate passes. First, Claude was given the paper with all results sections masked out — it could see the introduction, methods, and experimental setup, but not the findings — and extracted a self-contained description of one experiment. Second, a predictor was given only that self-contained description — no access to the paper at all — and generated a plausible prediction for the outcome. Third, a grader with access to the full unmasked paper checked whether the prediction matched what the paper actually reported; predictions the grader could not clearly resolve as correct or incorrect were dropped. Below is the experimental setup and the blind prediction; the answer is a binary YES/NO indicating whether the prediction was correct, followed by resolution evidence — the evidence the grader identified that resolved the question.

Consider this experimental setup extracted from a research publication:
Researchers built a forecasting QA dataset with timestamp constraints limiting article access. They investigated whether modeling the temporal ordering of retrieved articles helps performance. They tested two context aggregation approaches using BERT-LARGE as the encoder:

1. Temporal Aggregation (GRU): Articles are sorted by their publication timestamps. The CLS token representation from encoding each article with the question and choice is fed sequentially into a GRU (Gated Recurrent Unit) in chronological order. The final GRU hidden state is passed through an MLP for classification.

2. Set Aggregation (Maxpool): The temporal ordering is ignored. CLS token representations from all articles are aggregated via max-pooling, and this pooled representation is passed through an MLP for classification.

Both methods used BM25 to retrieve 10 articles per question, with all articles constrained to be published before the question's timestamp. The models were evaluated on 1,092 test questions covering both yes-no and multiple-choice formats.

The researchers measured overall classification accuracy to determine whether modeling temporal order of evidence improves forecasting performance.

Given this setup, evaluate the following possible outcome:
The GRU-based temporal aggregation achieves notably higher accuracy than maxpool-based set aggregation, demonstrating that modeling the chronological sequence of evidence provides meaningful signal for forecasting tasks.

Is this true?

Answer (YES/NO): NO